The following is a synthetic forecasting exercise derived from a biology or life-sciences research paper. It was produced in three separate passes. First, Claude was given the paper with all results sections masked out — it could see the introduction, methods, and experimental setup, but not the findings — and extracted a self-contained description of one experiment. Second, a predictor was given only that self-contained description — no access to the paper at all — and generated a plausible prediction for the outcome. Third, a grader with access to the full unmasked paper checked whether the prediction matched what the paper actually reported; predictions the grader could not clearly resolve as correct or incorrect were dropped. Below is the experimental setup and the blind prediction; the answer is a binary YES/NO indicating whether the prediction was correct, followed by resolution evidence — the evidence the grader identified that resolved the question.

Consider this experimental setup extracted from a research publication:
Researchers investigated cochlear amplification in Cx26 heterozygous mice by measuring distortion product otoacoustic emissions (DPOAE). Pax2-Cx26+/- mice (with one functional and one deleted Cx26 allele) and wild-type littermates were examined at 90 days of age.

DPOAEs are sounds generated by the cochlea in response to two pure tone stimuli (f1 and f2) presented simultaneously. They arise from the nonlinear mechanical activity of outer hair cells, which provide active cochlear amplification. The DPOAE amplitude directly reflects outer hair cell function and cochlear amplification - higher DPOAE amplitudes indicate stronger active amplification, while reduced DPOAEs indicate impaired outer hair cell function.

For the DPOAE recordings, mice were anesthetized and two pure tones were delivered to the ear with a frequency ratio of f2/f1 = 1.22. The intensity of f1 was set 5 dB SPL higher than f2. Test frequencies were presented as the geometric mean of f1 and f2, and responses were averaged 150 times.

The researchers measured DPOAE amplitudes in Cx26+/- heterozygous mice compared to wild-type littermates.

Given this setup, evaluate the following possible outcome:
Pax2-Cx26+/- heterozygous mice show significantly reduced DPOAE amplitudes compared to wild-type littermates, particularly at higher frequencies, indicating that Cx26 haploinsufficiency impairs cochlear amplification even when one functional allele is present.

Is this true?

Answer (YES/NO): NO